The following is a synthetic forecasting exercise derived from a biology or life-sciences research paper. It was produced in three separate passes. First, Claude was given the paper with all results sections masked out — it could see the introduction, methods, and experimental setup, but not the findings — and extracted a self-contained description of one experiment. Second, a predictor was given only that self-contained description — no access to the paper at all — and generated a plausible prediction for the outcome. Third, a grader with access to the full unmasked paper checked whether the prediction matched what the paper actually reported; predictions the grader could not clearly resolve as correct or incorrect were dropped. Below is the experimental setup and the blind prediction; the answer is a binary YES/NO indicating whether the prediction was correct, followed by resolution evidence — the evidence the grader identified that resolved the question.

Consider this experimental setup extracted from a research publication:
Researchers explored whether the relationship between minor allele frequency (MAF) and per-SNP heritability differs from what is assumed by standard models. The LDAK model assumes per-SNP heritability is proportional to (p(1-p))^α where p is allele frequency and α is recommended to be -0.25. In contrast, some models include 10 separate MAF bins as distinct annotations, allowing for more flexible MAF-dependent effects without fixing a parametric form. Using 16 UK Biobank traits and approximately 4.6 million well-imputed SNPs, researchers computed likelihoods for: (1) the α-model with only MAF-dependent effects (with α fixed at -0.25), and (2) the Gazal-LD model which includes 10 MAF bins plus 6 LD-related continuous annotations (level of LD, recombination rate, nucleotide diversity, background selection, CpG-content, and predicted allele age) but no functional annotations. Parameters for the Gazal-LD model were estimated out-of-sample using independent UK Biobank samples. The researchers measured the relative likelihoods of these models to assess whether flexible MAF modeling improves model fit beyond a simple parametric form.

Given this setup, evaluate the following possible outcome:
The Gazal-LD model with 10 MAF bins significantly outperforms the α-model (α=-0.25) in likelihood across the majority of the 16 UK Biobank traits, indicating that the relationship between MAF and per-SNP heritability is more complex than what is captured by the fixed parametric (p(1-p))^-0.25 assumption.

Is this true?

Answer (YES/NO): YES